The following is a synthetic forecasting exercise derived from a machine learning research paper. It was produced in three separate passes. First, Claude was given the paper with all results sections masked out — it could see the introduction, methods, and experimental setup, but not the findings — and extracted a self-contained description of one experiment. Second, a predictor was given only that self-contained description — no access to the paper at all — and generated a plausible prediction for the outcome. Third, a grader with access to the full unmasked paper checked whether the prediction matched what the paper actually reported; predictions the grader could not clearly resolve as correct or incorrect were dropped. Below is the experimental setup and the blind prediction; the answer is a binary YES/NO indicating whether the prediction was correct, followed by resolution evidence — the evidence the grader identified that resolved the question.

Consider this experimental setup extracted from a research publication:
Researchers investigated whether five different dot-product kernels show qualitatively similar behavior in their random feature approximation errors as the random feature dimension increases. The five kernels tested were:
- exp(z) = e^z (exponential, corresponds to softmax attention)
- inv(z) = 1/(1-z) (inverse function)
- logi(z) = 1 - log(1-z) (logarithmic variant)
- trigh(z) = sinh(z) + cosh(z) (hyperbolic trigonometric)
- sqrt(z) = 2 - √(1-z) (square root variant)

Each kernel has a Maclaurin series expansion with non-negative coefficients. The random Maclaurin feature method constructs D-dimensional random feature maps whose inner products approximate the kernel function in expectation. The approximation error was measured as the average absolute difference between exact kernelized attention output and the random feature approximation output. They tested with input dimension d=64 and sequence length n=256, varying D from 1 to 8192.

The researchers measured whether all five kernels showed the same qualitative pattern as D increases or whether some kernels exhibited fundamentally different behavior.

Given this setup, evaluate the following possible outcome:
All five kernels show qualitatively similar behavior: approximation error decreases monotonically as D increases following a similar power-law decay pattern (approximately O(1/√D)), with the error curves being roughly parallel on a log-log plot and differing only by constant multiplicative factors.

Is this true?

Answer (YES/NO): NO